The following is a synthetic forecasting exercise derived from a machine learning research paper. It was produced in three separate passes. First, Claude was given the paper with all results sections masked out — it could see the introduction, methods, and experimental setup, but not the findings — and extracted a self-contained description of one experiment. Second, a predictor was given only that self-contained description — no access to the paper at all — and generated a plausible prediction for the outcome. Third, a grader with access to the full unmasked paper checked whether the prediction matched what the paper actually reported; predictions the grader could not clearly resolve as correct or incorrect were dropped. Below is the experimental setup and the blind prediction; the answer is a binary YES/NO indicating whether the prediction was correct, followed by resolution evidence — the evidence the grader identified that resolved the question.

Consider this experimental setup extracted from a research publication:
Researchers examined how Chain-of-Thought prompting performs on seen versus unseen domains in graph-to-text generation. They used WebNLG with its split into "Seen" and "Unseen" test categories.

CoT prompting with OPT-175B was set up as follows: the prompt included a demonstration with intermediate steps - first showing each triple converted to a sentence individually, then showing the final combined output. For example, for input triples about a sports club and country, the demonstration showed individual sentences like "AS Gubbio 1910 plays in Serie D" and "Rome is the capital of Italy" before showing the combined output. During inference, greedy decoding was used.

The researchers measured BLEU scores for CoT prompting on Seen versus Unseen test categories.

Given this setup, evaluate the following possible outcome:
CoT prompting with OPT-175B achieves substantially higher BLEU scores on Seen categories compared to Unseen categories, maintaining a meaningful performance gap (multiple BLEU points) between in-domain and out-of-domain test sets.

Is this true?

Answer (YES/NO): YES